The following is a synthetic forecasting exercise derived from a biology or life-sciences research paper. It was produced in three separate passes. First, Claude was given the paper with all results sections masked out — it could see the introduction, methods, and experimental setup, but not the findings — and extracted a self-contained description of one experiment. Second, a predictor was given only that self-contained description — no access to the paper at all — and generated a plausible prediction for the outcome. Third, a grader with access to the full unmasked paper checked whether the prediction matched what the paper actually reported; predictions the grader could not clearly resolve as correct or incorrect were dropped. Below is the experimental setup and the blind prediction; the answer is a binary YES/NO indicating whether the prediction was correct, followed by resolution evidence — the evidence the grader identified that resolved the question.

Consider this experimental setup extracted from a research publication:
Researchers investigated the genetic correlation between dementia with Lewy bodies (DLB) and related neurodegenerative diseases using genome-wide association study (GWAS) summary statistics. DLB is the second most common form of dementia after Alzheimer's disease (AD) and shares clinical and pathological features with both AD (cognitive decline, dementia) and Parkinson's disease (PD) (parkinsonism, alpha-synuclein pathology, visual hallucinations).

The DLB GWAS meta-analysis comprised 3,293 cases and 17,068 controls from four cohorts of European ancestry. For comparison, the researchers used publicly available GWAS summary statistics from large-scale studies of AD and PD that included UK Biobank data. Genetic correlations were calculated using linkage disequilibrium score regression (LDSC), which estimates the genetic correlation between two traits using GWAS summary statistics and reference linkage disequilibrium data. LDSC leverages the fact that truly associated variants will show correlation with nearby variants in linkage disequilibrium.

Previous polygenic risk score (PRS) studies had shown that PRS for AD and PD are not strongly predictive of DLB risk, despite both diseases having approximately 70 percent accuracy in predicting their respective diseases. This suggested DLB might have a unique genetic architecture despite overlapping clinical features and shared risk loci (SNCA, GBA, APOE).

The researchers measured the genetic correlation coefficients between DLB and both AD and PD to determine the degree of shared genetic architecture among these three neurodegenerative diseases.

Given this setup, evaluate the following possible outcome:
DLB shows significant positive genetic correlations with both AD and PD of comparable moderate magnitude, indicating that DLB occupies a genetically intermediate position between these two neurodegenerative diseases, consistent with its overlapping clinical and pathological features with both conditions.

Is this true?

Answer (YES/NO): NO